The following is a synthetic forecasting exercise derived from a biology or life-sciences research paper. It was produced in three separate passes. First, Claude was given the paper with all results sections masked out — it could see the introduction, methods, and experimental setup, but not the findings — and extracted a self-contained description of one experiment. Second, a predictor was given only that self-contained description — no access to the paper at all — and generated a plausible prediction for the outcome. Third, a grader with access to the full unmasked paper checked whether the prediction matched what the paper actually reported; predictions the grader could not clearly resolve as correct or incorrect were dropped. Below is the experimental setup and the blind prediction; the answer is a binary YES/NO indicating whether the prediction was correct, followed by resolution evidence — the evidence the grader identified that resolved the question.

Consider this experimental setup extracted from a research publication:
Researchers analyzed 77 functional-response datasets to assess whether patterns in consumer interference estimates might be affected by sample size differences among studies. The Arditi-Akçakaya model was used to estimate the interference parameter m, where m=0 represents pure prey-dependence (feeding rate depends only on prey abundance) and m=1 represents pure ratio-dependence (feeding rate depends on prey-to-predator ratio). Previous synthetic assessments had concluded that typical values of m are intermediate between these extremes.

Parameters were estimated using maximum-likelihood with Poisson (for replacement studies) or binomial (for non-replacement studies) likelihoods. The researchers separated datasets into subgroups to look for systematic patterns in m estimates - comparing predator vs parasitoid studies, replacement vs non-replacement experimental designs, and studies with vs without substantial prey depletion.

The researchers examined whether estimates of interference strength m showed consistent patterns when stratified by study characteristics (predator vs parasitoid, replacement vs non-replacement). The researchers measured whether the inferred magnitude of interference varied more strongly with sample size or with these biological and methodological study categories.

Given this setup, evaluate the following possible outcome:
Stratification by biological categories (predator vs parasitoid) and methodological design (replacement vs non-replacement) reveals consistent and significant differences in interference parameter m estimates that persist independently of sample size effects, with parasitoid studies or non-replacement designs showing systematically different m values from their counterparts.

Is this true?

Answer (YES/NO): NO